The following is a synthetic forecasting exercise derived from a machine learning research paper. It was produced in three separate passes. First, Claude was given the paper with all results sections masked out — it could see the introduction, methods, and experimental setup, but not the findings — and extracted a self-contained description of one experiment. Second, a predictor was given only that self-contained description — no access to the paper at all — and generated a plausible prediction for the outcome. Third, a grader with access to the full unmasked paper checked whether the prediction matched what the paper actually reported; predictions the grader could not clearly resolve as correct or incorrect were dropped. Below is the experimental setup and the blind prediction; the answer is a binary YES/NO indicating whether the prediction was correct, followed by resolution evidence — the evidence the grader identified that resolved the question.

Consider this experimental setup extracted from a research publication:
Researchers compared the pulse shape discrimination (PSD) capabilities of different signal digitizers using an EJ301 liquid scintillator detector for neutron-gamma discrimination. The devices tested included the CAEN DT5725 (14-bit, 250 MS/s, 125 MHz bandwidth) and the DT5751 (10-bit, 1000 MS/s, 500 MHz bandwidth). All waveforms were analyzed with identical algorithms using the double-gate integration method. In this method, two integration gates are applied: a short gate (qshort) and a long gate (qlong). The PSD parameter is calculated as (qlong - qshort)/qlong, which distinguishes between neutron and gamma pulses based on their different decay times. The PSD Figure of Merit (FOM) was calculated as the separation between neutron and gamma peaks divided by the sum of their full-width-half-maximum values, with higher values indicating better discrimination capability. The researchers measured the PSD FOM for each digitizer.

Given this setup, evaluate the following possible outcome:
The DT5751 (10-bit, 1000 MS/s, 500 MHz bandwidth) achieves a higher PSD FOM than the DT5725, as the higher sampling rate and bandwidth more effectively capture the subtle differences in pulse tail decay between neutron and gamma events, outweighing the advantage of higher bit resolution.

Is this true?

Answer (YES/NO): YES